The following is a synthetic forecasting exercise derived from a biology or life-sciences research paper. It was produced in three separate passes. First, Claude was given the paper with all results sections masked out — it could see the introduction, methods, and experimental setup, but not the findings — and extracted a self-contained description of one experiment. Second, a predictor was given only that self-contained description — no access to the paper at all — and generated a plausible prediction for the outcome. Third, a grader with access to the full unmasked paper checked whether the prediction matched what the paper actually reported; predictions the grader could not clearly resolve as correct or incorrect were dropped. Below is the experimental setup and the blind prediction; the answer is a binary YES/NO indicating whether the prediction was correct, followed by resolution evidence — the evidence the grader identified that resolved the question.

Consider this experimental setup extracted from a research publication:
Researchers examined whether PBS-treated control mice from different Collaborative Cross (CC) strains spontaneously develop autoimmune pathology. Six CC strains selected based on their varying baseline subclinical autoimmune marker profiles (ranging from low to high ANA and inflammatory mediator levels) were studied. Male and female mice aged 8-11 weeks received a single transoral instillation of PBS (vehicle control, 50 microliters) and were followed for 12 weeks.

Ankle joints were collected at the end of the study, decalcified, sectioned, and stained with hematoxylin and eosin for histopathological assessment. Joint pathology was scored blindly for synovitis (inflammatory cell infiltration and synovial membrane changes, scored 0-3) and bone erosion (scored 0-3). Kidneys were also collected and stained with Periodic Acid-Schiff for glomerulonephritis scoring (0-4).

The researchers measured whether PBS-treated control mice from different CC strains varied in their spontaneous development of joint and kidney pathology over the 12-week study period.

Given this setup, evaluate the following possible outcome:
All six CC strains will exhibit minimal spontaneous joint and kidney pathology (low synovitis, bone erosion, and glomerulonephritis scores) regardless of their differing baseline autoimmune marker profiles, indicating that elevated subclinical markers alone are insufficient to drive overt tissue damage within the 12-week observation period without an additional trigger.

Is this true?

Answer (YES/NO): NO